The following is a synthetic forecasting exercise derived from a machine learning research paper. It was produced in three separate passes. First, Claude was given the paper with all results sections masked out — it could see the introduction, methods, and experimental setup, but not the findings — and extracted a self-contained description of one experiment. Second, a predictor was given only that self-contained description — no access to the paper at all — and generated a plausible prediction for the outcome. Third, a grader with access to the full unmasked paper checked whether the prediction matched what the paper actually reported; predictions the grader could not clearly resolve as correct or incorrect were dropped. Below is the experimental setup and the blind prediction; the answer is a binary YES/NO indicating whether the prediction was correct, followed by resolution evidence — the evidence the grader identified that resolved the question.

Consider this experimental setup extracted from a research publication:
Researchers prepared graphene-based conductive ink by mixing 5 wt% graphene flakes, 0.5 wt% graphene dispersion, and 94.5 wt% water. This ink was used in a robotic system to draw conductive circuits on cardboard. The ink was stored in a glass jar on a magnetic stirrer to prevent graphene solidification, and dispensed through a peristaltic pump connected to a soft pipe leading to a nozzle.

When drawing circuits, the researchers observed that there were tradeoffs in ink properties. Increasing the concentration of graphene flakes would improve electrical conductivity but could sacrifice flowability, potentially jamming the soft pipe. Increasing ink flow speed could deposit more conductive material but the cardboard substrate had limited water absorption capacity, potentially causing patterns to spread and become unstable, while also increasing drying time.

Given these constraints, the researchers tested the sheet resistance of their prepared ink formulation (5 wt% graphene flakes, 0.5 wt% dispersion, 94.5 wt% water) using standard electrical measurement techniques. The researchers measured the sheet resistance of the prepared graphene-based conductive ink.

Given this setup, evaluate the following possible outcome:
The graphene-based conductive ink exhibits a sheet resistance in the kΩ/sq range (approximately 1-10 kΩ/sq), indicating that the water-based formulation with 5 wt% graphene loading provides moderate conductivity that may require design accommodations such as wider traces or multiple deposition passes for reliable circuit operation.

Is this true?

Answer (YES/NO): NO